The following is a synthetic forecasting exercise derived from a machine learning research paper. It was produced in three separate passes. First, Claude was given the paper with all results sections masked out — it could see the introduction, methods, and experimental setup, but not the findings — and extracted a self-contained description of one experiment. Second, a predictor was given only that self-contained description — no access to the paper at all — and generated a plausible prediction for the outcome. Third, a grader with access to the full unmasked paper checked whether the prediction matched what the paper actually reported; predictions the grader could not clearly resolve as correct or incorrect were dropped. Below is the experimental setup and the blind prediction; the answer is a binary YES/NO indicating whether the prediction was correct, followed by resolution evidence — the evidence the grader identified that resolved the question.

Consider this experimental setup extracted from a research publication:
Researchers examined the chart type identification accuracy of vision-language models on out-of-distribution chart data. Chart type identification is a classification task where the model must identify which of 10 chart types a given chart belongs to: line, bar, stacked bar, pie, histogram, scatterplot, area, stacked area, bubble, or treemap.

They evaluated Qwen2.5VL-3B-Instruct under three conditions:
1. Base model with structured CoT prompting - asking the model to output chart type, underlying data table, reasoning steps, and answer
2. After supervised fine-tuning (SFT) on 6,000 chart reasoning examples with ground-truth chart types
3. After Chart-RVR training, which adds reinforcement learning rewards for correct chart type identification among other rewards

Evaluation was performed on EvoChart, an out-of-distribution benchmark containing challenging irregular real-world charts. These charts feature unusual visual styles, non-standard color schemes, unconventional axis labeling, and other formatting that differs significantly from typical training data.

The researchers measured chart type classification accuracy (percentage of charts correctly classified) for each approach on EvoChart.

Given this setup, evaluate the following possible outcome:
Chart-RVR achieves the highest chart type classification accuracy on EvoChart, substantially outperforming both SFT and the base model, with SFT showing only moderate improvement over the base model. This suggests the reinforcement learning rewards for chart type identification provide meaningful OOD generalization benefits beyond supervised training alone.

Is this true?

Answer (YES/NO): NO